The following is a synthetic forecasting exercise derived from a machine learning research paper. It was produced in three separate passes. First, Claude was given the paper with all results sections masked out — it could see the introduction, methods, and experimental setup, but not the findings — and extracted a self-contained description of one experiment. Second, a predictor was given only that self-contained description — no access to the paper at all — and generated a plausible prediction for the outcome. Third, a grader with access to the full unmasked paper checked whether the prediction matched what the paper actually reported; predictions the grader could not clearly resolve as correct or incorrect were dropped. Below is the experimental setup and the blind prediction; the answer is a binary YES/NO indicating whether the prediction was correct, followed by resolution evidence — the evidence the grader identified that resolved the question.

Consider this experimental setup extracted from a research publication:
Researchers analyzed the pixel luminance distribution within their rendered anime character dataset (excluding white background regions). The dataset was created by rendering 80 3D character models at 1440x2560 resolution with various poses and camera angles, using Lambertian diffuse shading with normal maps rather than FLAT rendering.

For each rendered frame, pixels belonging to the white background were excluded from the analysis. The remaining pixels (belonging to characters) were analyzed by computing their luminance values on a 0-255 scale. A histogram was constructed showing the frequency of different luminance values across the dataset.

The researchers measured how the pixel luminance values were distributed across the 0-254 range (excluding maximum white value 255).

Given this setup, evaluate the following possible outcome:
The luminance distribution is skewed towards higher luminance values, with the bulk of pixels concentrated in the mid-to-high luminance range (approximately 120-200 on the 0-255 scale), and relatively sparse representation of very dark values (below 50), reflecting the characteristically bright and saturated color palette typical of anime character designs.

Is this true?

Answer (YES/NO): NO